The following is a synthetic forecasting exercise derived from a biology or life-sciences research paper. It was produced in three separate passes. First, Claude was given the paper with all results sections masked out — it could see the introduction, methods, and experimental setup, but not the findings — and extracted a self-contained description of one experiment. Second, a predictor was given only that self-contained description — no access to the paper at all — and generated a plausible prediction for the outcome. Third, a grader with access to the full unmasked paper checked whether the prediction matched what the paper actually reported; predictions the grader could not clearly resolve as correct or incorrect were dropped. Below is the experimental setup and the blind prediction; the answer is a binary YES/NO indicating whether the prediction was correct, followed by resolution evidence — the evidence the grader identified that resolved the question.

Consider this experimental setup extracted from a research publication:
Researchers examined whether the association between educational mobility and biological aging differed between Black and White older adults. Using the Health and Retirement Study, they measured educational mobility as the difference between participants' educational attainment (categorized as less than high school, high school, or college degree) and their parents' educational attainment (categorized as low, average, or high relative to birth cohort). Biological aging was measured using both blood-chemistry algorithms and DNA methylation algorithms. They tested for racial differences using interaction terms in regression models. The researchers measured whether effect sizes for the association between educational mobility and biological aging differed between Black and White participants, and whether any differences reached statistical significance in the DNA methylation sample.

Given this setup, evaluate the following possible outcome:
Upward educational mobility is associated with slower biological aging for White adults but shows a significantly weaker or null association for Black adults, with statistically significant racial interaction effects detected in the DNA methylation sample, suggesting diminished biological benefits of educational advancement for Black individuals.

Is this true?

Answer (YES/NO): NO